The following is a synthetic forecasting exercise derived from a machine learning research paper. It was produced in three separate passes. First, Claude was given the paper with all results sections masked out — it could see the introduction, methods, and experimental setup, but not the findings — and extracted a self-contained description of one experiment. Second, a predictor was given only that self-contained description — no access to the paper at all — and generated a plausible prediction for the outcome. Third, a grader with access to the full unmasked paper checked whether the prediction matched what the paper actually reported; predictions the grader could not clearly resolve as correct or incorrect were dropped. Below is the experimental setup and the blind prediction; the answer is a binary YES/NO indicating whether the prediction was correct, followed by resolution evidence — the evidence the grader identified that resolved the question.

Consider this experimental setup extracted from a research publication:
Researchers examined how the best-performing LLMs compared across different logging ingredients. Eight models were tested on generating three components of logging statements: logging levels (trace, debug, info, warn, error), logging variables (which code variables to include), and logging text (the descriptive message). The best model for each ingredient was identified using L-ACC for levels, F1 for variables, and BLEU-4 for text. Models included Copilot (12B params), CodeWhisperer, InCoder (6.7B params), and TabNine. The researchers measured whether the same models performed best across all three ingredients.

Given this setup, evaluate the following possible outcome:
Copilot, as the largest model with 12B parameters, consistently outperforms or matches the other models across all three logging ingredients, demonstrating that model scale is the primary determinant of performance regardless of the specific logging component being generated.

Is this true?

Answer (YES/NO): NO